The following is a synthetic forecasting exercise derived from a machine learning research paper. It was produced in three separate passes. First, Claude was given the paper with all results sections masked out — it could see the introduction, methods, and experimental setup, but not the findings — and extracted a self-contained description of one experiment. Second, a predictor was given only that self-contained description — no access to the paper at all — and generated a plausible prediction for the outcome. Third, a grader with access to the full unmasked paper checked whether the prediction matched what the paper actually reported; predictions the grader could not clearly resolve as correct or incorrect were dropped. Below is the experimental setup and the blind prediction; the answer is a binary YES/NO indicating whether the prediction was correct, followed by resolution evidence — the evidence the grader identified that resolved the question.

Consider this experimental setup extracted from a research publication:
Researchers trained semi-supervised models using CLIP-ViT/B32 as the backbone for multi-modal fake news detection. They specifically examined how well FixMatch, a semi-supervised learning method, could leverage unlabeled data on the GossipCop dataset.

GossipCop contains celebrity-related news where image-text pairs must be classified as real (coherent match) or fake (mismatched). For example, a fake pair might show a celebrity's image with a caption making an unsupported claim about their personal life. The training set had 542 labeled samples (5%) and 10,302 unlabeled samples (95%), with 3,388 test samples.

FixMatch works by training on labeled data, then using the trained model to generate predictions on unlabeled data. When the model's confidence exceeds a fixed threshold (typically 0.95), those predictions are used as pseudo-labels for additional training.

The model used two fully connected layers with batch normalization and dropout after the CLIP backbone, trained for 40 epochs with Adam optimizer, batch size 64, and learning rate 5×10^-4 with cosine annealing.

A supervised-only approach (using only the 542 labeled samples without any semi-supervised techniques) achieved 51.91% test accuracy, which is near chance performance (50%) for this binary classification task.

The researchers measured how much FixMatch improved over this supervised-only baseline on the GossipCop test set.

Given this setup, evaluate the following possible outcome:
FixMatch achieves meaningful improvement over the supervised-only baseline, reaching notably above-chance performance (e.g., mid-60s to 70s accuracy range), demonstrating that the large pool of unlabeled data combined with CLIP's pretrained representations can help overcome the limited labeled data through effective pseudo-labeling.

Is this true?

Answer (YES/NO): YES